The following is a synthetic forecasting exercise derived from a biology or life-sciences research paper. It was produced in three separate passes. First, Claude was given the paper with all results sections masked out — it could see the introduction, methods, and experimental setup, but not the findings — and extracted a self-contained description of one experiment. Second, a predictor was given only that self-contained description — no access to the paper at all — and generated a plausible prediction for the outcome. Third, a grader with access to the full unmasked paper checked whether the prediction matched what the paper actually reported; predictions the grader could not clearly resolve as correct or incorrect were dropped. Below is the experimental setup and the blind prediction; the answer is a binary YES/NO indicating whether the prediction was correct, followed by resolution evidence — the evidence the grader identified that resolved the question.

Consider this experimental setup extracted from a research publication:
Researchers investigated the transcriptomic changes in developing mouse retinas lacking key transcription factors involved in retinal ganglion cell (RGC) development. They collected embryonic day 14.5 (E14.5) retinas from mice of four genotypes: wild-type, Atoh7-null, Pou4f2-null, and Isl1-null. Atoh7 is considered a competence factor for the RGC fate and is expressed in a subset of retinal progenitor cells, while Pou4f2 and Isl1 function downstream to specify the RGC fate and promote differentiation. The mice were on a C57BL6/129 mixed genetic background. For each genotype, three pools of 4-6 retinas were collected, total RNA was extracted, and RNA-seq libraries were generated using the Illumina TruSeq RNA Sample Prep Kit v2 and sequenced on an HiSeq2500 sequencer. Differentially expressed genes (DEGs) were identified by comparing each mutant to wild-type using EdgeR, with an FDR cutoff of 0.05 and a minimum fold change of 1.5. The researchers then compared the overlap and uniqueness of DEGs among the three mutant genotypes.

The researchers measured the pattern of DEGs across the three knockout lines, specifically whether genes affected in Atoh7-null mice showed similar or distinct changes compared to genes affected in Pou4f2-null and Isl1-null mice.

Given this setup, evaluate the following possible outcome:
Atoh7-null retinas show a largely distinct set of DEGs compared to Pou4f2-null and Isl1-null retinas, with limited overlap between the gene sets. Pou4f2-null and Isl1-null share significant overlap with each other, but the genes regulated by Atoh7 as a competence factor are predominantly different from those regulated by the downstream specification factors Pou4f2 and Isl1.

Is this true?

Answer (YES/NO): NO